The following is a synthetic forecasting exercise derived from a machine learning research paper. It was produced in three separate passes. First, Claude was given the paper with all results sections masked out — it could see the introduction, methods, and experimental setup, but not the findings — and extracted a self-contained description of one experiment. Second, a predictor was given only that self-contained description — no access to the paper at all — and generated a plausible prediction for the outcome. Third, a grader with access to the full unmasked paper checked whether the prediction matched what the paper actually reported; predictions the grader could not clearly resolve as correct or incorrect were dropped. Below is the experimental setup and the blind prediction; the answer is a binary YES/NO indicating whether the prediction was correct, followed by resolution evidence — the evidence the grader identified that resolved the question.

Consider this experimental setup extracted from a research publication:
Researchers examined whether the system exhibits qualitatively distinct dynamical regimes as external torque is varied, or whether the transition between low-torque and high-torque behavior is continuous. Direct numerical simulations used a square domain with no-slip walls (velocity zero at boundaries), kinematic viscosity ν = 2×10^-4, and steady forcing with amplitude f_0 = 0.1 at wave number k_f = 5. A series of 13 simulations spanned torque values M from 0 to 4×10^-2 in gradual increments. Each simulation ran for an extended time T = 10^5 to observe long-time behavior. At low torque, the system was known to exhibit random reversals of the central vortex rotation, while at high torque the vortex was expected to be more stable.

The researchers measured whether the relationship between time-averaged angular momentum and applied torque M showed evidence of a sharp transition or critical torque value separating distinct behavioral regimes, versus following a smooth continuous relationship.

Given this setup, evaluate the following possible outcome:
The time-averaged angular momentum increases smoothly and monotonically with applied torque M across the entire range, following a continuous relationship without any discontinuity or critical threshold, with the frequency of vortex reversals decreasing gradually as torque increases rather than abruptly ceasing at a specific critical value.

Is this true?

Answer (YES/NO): YES